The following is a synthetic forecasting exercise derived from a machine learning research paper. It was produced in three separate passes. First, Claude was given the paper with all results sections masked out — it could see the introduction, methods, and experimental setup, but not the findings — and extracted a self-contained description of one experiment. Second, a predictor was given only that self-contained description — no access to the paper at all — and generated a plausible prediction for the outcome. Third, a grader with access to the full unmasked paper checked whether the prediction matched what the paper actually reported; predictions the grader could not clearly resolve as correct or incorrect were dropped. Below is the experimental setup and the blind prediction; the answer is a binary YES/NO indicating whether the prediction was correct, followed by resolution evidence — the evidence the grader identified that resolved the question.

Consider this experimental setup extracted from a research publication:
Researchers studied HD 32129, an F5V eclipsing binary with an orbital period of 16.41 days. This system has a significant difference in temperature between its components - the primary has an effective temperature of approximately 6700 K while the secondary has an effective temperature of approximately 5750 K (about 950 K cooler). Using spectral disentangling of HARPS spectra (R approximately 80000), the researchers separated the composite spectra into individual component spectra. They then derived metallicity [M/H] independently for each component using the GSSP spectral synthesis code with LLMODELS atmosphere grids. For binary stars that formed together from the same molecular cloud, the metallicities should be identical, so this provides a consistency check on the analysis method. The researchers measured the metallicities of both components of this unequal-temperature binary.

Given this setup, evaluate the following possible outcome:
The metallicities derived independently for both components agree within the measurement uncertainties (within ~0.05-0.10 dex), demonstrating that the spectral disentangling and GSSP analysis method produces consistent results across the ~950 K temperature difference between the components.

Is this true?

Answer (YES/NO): YES